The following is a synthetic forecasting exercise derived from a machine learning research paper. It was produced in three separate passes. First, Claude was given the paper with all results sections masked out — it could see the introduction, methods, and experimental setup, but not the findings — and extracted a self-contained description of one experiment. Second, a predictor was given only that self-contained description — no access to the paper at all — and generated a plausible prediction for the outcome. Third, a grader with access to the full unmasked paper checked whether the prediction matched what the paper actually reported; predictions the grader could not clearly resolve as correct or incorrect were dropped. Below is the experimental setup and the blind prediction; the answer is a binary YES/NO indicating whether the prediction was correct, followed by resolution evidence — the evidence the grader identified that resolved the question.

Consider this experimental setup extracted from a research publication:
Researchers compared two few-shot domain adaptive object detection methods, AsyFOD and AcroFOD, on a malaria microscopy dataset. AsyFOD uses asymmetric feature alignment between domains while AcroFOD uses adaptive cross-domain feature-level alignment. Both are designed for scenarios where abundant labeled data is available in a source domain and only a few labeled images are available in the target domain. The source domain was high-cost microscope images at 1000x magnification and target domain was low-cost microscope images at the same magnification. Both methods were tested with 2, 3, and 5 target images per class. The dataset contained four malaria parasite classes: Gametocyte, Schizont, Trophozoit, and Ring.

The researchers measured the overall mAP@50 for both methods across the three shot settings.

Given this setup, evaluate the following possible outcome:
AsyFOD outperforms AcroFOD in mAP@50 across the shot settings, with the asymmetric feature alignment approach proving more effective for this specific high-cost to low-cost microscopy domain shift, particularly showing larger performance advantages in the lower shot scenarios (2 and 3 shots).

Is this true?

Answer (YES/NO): NO